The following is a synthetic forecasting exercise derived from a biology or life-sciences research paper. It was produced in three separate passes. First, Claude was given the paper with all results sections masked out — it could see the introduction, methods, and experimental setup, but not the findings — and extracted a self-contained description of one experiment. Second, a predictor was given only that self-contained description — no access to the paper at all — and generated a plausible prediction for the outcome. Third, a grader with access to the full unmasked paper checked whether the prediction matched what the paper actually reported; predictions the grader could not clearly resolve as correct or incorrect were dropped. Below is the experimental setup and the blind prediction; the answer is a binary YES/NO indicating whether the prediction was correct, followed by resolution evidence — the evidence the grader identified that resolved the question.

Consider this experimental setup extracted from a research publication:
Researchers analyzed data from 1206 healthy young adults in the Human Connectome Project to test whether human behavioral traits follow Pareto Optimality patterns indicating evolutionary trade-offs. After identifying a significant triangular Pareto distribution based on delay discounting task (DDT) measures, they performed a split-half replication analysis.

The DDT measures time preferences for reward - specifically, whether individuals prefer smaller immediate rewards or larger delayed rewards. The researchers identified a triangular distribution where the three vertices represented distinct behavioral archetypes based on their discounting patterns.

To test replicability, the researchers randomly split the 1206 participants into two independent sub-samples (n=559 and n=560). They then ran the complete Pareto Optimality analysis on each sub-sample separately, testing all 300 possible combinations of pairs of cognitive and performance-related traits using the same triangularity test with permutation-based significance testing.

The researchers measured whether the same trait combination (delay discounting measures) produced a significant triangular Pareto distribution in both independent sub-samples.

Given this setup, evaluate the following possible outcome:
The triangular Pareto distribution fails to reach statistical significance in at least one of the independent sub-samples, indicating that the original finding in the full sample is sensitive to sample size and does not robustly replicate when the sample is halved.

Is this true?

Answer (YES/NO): NO